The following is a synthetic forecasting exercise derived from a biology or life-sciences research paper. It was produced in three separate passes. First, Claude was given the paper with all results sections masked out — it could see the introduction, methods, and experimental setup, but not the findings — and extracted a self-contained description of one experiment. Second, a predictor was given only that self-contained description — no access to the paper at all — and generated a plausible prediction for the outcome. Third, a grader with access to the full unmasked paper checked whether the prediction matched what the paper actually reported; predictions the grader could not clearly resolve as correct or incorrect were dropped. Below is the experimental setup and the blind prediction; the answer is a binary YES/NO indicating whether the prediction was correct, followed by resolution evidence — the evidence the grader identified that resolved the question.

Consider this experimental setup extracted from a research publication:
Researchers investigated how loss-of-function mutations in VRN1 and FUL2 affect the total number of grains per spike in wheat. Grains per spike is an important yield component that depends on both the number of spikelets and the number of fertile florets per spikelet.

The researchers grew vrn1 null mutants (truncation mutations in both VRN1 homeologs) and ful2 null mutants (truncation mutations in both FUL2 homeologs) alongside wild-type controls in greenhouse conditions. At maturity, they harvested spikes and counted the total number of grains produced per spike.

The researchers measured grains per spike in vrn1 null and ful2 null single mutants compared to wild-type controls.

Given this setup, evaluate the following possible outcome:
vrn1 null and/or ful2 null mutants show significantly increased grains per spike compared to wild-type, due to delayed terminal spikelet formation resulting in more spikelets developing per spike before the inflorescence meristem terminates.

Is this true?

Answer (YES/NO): YES